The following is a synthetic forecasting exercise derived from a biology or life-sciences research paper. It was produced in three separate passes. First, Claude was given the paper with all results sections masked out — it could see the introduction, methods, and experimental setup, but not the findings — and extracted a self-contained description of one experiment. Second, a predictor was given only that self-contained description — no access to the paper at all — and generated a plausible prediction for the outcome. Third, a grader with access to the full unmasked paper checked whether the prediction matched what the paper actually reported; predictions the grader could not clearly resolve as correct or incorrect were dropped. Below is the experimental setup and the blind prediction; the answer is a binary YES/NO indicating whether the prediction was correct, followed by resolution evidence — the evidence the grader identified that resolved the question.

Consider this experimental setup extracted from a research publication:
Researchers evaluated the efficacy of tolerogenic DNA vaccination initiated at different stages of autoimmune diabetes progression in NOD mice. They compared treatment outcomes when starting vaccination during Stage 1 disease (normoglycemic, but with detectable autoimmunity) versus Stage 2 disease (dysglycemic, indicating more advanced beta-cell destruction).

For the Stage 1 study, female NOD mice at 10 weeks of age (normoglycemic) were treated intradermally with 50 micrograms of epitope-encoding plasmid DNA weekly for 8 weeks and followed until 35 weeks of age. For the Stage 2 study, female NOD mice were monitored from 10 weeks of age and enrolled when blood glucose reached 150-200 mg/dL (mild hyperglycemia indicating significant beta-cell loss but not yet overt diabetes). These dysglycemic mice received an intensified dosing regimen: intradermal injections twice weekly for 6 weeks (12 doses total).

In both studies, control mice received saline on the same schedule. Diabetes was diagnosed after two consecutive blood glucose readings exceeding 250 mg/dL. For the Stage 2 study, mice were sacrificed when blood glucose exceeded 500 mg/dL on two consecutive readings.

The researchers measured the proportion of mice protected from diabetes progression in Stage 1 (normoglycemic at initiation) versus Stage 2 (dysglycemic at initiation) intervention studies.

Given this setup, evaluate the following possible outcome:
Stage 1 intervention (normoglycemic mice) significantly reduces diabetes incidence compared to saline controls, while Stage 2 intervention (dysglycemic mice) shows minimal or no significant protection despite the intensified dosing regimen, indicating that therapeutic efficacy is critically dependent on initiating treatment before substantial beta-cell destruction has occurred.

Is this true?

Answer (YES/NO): NO